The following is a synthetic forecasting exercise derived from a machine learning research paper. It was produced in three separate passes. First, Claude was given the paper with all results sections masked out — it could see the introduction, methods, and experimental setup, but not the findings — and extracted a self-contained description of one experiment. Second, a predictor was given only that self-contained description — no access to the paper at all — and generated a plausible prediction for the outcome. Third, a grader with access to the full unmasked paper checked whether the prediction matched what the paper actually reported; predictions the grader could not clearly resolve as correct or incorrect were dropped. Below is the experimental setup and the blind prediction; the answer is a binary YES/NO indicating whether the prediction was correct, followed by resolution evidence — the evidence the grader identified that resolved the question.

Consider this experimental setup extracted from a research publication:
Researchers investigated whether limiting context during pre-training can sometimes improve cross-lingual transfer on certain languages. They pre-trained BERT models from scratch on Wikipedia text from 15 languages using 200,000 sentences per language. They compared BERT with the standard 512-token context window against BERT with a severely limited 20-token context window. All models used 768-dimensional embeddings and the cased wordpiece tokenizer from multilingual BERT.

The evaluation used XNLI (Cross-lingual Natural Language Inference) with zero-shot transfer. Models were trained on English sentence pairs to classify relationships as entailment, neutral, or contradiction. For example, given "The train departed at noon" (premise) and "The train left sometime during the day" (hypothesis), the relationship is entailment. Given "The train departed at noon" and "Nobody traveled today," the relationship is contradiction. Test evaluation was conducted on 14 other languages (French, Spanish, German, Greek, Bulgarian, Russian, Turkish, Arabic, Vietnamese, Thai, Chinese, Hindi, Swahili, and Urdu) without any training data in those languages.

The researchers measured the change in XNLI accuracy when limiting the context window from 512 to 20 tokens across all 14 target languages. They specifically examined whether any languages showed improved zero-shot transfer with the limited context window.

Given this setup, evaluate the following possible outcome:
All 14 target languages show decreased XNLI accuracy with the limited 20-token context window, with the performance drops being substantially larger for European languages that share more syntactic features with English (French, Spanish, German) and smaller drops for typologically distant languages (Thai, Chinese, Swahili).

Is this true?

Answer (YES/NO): NO